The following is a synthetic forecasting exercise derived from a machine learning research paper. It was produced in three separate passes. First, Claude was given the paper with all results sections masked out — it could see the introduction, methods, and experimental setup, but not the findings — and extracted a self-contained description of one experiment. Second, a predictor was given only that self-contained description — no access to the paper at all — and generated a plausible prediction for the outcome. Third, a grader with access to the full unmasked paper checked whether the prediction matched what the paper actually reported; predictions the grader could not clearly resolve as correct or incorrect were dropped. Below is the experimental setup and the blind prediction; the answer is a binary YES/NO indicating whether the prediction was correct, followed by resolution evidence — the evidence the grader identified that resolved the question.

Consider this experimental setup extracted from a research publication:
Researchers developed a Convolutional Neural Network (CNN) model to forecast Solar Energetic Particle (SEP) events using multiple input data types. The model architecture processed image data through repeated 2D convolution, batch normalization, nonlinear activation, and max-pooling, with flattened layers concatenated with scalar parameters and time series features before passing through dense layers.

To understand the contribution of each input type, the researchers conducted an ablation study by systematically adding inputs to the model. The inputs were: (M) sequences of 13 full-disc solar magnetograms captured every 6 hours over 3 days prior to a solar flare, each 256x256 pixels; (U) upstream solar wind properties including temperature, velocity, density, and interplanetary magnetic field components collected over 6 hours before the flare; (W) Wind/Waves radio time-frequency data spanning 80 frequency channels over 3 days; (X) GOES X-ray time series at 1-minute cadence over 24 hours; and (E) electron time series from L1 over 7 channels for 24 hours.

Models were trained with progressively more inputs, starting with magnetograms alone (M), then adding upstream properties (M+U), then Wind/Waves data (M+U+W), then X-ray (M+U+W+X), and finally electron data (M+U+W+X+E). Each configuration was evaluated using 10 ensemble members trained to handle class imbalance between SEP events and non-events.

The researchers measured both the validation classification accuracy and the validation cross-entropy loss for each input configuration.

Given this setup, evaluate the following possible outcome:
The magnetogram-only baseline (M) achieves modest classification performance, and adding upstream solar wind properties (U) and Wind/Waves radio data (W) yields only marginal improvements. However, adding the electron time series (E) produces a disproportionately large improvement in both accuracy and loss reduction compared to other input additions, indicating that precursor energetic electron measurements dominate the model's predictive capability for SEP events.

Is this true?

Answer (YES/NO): NO